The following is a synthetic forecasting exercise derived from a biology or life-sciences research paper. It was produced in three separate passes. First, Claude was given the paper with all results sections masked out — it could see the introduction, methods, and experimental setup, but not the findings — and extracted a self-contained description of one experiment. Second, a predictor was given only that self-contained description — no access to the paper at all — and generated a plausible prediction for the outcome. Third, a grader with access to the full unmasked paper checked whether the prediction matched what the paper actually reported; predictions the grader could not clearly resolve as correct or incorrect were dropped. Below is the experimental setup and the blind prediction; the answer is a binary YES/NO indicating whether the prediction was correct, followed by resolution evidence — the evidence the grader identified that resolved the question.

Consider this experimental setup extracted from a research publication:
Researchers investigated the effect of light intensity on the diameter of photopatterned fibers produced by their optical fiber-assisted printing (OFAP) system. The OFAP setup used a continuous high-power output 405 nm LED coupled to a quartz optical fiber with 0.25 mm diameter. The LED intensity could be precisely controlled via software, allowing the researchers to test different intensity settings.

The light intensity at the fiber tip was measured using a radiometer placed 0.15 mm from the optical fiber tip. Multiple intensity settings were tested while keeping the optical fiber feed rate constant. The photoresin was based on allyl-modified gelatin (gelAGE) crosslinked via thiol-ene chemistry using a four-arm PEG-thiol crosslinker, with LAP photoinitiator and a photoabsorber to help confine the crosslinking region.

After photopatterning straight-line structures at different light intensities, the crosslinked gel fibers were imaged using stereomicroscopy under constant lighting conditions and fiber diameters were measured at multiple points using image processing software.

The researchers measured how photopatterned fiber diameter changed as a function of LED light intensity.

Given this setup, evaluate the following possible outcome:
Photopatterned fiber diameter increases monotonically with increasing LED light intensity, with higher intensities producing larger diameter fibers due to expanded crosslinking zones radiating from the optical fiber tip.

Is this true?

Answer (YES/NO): YES